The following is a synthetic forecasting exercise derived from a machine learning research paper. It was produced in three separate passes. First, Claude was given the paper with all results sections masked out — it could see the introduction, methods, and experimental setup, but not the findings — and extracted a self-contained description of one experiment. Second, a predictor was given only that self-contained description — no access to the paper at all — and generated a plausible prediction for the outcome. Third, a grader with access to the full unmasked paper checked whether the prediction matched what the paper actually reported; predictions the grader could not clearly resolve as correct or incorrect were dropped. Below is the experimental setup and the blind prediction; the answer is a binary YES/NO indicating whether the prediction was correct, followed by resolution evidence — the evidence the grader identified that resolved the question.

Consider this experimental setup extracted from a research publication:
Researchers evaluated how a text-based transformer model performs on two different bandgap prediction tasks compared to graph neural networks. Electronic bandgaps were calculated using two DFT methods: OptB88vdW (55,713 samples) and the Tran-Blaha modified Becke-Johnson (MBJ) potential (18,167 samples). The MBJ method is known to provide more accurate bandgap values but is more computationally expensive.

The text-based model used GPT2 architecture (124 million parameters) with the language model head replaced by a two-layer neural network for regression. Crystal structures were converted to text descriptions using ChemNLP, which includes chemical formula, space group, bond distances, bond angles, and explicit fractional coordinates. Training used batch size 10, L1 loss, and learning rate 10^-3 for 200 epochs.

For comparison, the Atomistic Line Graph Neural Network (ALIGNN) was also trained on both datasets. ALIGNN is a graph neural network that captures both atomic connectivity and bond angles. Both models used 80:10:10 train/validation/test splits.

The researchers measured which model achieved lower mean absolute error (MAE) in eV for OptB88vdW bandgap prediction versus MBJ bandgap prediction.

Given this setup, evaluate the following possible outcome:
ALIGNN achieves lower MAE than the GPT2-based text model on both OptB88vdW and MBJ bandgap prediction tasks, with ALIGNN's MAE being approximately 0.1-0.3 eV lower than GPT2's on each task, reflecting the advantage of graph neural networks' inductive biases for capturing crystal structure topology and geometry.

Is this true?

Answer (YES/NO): NO